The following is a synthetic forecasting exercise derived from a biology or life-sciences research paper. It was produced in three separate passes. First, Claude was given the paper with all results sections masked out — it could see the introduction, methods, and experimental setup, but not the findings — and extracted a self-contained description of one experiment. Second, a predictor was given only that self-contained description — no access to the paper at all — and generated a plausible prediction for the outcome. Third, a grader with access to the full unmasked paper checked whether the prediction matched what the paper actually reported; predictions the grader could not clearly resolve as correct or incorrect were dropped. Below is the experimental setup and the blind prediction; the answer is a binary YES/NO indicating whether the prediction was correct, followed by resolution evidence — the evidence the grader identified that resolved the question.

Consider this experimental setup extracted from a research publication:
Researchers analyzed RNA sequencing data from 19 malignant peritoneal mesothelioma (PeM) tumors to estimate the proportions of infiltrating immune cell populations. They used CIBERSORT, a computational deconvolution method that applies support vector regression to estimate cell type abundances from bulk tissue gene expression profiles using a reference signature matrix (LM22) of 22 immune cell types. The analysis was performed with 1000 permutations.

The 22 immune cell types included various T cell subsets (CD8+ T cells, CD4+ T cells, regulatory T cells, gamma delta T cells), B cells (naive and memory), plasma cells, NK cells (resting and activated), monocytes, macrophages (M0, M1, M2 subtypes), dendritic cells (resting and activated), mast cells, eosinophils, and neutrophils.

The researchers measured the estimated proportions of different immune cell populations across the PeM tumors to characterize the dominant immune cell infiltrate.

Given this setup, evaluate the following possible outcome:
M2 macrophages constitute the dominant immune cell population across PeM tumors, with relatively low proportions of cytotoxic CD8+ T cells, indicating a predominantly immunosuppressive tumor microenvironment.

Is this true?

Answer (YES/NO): NO